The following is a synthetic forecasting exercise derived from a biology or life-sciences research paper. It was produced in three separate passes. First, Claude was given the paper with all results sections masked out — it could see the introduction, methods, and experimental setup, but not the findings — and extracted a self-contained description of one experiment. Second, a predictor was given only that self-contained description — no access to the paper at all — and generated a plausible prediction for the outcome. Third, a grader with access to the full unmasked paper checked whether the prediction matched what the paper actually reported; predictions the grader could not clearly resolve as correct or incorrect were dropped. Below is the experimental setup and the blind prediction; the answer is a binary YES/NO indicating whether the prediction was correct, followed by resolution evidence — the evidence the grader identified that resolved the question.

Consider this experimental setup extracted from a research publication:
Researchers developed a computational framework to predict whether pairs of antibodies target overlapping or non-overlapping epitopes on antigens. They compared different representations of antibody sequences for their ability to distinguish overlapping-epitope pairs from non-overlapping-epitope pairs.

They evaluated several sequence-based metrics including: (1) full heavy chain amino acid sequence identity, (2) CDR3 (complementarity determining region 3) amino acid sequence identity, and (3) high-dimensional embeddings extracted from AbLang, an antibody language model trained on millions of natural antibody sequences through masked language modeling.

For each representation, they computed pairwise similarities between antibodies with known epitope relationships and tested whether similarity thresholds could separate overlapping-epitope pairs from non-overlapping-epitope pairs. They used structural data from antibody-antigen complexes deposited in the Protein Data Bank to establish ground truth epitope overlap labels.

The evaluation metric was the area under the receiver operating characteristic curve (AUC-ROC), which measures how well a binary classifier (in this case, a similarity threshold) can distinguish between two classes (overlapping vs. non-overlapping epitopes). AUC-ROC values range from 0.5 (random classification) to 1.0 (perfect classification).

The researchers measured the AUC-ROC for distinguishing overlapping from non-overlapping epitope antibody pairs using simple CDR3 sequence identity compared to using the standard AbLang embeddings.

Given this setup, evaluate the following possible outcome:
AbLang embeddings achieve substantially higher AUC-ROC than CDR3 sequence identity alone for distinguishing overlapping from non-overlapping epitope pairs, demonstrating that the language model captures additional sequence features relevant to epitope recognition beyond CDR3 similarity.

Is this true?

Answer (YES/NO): NO